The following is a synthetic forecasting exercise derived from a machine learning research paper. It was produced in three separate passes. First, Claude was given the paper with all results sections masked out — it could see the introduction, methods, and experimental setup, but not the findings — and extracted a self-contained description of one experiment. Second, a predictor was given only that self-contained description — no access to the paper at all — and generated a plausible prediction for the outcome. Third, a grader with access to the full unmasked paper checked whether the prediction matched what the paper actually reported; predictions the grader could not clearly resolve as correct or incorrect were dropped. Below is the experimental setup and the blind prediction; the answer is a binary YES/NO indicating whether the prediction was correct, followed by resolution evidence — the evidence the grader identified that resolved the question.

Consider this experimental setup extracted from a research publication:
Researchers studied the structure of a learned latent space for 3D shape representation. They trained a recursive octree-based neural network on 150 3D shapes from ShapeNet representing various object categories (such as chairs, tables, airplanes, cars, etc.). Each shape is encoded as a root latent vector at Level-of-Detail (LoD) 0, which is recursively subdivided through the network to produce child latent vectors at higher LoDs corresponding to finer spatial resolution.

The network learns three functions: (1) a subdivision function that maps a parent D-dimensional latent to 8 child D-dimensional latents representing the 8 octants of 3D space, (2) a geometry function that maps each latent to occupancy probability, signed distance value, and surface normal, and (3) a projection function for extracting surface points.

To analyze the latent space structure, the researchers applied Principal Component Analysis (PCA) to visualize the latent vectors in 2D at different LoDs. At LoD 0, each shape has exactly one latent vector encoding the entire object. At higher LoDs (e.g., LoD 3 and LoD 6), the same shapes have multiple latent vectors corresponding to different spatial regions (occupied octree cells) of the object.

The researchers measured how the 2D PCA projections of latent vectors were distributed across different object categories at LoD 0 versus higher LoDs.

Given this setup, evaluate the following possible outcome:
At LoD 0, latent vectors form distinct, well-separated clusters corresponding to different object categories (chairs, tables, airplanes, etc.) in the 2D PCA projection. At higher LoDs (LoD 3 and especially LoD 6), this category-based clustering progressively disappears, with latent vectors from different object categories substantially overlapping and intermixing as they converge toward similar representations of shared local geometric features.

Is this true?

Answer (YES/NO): YES